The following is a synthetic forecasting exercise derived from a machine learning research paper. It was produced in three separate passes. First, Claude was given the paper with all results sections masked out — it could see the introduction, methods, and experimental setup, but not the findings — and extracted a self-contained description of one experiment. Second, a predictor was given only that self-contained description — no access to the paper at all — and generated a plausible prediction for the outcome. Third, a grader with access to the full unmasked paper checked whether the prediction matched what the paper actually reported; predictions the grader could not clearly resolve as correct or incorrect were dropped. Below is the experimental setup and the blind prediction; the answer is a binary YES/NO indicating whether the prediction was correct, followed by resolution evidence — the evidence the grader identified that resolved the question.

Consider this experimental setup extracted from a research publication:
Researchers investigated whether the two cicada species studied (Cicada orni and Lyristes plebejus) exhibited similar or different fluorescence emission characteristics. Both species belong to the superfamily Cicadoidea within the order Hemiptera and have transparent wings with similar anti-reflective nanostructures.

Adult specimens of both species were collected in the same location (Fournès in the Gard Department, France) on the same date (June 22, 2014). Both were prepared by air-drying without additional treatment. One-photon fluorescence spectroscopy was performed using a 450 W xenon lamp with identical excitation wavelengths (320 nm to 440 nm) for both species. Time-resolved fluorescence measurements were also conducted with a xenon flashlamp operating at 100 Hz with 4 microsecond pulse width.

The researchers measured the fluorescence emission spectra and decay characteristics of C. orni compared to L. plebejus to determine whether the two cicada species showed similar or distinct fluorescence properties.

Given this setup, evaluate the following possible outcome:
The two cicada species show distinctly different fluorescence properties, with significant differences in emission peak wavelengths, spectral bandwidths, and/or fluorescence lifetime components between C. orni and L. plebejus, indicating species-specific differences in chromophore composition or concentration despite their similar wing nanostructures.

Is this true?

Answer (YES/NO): NO